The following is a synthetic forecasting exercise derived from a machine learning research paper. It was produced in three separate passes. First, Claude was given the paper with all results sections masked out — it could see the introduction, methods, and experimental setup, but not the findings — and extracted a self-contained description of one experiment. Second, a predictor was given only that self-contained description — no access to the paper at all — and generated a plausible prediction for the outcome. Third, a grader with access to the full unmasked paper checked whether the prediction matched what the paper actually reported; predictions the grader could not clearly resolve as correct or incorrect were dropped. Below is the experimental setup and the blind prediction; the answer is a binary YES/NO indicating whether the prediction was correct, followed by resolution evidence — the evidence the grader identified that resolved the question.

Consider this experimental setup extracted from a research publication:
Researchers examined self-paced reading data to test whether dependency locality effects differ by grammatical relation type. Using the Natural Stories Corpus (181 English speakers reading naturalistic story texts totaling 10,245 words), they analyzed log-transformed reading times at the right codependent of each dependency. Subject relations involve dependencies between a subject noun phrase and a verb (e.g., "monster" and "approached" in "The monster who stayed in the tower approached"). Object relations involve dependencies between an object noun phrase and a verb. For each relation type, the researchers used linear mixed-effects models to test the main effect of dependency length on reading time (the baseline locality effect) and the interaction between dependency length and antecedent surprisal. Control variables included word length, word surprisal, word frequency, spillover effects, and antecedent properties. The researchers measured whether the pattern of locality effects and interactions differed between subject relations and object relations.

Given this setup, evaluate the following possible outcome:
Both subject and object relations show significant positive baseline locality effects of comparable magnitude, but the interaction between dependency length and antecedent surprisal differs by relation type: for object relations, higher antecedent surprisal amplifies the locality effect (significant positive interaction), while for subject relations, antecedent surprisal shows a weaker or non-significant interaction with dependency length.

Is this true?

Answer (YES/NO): NO